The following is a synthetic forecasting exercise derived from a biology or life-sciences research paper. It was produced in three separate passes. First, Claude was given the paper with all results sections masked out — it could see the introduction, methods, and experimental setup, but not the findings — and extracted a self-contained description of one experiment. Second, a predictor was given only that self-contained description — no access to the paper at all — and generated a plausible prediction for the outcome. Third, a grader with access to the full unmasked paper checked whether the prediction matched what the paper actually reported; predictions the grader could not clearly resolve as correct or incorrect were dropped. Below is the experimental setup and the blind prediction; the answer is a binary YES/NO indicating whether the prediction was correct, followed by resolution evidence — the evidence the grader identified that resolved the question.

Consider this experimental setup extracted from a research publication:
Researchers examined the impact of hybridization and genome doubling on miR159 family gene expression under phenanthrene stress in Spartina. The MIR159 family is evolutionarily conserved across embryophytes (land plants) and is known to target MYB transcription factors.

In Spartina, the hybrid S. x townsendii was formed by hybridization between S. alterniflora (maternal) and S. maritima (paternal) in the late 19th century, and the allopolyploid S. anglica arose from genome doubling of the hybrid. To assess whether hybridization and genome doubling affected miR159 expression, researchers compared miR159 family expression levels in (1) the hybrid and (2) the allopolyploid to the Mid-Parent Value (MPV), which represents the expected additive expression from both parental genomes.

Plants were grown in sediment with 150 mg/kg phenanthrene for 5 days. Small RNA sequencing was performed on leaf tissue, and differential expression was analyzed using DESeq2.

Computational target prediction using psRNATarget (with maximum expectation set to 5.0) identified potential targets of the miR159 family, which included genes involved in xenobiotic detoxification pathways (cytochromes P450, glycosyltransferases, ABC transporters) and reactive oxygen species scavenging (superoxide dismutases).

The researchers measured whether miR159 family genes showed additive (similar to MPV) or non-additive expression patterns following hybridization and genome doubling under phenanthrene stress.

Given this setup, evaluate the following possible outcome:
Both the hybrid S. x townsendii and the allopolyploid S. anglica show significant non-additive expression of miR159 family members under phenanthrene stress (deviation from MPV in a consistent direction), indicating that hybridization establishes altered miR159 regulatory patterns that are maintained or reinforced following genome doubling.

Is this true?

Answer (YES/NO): YES